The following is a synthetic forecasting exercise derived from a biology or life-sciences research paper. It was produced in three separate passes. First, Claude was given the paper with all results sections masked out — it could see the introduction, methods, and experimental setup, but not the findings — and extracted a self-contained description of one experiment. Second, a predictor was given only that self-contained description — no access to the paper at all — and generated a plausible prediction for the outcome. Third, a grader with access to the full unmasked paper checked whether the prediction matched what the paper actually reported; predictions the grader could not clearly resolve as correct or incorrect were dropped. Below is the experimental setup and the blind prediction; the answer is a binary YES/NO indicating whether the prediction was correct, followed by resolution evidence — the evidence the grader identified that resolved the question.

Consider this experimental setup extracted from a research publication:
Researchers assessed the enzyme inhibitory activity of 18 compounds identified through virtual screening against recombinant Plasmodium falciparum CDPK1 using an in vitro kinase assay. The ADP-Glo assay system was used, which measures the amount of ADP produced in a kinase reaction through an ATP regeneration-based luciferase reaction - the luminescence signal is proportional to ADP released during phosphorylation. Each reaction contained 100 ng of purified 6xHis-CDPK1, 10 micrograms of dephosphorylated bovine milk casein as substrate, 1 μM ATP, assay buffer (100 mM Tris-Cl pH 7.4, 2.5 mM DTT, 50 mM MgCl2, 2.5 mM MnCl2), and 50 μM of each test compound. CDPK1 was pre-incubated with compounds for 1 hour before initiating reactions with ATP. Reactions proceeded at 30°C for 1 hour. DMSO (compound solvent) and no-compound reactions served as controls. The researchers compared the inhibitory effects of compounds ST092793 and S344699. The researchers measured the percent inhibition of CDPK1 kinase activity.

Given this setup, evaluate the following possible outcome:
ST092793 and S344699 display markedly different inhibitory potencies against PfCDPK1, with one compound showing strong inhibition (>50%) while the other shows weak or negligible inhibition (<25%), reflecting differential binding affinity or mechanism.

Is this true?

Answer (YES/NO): NO